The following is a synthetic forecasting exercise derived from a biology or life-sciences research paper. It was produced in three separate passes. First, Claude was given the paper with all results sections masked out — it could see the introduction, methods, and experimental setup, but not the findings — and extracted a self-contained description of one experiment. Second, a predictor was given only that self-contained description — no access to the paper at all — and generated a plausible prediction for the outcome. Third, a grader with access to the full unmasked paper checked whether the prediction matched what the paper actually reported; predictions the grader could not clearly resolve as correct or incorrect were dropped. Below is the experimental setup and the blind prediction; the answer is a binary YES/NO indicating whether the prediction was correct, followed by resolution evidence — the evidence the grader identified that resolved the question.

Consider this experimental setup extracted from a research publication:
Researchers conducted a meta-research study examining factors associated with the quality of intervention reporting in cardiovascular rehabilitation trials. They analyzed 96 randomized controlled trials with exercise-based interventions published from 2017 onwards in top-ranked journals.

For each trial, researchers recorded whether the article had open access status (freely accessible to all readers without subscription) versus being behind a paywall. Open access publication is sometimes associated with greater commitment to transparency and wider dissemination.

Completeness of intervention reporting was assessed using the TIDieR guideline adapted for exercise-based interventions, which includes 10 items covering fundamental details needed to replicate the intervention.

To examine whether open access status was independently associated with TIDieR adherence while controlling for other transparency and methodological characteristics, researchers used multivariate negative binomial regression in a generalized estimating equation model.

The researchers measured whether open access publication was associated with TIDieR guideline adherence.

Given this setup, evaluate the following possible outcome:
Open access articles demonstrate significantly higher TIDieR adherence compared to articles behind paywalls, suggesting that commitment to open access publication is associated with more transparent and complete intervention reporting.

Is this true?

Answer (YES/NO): NO